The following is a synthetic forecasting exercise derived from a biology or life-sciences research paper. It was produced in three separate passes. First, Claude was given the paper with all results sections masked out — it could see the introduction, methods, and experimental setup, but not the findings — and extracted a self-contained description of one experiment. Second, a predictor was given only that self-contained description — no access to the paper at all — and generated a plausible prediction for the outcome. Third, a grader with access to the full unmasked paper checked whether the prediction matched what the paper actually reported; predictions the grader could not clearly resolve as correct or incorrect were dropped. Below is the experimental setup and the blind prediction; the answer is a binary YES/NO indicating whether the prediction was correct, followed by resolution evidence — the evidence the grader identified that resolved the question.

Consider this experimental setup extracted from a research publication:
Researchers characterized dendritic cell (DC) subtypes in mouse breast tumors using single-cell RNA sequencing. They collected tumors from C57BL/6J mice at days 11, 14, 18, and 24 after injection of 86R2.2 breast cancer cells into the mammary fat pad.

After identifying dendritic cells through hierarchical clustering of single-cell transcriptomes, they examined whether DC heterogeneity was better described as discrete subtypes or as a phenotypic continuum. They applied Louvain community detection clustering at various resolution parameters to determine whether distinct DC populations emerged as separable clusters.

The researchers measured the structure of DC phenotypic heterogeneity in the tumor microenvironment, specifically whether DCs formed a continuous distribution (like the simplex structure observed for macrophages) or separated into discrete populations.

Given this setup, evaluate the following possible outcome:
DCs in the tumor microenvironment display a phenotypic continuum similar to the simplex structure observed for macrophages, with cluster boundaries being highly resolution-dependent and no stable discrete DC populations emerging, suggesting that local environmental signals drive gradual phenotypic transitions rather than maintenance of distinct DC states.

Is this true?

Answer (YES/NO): NO